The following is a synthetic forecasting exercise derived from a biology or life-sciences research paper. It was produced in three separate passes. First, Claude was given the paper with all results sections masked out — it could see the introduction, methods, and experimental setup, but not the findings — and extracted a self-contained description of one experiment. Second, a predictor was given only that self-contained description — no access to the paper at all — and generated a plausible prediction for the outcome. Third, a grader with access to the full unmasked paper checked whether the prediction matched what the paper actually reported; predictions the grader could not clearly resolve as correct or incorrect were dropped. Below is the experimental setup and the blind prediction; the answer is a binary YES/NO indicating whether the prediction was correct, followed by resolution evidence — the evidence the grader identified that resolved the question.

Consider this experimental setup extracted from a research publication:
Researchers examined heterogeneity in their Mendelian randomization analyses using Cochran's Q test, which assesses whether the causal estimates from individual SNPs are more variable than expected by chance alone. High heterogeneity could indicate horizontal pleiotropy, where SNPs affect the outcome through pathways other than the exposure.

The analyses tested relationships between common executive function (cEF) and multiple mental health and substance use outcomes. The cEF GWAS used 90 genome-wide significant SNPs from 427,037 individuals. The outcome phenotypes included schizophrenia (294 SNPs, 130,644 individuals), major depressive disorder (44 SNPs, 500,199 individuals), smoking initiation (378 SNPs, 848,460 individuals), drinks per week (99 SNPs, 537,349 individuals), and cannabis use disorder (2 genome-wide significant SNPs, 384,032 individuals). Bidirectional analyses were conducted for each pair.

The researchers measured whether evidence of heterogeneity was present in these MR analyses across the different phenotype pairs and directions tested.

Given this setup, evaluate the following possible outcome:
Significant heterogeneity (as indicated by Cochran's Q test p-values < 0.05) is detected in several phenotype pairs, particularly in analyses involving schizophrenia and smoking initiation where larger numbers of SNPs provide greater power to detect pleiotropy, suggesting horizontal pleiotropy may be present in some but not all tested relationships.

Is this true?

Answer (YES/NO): YES